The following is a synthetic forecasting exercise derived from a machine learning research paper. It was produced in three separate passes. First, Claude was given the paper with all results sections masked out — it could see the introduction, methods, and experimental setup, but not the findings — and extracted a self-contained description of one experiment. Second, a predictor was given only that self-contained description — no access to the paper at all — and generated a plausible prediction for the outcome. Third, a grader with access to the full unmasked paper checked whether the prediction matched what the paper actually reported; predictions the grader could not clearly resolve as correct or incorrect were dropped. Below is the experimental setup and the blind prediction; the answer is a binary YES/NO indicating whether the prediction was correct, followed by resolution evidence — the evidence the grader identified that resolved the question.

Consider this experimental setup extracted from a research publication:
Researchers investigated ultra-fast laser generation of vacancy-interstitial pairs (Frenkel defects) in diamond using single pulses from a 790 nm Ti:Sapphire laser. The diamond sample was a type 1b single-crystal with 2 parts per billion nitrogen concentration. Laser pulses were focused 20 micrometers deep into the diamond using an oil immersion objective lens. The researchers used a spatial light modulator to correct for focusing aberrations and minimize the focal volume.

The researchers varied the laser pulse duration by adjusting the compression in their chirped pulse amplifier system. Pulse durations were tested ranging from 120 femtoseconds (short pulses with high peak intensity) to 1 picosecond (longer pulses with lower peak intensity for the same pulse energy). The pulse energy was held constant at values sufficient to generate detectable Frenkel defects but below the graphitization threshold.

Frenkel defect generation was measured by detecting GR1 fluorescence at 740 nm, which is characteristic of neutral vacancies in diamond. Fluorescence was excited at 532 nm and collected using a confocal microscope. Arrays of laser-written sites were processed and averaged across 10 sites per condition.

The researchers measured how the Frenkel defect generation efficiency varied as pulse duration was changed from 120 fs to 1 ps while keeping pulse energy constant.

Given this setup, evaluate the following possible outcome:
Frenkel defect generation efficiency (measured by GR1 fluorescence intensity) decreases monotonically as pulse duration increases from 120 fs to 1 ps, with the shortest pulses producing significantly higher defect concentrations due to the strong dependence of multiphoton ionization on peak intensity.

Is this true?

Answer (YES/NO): NO